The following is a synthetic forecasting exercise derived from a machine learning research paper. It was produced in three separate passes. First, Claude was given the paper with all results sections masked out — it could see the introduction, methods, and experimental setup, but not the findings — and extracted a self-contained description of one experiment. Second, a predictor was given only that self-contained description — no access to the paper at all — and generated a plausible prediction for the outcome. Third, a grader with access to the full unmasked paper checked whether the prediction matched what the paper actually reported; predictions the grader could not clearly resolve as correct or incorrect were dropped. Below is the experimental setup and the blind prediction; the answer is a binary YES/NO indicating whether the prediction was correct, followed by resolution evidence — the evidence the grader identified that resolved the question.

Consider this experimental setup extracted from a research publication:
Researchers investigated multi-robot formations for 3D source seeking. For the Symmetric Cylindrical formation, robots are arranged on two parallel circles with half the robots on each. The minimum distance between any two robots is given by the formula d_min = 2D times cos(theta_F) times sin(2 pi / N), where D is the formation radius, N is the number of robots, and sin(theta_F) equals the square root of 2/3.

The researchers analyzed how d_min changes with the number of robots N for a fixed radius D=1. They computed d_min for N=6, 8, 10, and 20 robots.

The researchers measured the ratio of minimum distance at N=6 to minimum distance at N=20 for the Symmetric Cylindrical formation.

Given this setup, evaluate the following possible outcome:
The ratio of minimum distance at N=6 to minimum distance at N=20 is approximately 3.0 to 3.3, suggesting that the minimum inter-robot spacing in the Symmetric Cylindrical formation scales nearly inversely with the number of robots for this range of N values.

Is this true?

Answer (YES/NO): NO